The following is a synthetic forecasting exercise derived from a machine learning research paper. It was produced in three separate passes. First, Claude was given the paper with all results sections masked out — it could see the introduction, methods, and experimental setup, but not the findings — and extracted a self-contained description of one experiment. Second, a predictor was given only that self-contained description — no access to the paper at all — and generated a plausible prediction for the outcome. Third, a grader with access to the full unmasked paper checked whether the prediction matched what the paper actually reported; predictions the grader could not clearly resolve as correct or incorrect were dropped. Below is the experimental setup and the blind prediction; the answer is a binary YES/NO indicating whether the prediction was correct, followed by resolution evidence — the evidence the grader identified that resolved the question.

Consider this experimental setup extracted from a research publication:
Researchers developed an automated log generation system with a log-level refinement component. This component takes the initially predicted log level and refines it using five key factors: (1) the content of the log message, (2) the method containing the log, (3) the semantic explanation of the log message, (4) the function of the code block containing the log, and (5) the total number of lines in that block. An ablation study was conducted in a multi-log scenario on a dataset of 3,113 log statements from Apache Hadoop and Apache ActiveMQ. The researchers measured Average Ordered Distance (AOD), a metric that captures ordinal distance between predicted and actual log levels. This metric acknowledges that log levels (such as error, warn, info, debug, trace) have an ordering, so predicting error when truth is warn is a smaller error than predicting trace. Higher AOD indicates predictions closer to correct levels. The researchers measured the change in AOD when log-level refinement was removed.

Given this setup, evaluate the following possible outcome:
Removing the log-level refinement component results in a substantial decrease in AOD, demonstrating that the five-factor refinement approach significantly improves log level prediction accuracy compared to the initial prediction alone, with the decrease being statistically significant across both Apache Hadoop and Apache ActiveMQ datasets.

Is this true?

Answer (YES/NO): NO